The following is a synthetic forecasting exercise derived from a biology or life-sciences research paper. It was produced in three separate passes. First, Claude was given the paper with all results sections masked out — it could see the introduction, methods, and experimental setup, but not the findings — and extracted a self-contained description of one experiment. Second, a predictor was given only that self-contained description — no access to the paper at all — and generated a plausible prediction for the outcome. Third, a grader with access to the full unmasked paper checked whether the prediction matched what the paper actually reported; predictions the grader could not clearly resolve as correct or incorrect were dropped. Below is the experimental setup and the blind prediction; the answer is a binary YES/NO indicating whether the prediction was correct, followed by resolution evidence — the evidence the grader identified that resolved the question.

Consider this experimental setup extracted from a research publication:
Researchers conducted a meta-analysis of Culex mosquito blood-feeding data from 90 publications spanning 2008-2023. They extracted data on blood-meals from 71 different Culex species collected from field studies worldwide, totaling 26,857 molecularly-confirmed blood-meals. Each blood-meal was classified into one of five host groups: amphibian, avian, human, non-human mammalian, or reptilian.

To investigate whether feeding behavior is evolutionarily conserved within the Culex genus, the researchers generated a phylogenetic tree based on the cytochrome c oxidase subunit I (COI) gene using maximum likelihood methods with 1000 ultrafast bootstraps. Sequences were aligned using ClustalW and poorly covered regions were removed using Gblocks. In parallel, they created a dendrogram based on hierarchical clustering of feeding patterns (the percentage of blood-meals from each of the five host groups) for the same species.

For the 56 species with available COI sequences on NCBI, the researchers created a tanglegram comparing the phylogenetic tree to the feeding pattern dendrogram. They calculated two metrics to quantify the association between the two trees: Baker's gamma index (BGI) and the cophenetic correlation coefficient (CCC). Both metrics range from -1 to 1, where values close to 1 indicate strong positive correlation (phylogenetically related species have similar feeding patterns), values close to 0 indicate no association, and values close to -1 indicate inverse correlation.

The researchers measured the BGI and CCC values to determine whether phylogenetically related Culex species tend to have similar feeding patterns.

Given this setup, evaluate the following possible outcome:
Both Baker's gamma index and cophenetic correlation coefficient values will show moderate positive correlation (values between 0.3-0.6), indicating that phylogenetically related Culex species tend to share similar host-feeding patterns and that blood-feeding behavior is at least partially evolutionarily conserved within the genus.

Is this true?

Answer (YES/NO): NO